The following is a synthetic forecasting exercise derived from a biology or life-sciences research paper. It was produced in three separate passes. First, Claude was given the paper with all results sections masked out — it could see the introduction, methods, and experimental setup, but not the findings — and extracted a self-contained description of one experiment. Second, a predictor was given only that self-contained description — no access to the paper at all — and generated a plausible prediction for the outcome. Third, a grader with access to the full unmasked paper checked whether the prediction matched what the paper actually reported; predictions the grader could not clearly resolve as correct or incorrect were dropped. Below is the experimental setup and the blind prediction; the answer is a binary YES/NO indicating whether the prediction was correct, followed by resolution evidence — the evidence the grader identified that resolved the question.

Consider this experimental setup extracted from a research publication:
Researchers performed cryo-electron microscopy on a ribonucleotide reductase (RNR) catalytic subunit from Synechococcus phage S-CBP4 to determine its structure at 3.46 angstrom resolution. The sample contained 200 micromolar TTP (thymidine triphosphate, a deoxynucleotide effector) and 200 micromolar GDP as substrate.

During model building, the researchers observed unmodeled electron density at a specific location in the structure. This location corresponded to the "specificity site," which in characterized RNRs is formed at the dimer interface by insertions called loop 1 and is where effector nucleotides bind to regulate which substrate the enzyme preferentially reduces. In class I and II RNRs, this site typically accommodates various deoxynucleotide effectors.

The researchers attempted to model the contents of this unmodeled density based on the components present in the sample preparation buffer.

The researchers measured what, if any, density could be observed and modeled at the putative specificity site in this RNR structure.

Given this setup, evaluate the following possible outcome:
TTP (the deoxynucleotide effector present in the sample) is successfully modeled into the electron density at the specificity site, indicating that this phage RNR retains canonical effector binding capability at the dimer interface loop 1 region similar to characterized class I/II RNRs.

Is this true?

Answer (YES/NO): YES